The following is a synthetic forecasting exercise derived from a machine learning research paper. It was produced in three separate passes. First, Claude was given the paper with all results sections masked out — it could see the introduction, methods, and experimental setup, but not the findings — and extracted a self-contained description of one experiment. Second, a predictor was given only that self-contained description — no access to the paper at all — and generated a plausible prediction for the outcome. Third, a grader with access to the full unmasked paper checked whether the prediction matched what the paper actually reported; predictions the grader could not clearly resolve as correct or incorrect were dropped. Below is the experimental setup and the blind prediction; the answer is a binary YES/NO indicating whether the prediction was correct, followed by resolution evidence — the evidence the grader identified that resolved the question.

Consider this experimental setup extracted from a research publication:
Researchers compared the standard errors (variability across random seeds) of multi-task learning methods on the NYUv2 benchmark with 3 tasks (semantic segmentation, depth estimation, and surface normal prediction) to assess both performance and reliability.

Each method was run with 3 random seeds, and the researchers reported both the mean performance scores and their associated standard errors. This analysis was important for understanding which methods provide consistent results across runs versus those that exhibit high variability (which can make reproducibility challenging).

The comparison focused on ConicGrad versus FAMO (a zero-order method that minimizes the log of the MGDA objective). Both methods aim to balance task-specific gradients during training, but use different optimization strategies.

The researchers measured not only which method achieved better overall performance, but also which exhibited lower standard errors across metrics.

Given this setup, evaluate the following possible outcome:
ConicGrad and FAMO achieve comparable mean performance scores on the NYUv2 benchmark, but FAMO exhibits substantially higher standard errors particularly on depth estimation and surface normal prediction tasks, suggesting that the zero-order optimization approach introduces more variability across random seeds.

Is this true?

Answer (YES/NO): NO